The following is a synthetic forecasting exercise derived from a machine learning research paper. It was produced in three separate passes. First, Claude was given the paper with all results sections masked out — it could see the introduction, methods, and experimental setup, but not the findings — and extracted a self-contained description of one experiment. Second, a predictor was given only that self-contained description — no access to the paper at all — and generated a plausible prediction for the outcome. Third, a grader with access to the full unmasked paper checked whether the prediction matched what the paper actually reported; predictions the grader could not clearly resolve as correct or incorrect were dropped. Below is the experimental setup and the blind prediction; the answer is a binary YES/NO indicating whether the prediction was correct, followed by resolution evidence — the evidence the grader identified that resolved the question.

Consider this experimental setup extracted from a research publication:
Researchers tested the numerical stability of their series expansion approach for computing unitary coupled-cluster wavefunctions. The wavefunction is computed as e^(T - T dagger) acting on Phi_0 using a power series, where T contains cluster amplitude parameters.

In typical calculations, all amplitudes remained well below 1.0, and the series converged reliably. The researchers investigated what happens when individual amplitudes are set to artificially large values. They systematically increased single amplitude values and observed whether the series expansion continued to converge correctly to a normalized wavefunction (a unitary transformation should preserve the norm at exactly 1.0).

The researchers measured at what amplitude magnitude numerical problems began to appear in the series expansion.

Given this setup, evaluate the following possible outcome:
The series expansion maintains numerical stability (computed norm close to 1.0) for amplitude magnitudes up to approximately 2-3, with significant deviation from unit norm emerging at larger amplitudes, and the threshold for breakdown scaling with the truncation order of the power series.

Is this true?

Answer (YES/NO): NO